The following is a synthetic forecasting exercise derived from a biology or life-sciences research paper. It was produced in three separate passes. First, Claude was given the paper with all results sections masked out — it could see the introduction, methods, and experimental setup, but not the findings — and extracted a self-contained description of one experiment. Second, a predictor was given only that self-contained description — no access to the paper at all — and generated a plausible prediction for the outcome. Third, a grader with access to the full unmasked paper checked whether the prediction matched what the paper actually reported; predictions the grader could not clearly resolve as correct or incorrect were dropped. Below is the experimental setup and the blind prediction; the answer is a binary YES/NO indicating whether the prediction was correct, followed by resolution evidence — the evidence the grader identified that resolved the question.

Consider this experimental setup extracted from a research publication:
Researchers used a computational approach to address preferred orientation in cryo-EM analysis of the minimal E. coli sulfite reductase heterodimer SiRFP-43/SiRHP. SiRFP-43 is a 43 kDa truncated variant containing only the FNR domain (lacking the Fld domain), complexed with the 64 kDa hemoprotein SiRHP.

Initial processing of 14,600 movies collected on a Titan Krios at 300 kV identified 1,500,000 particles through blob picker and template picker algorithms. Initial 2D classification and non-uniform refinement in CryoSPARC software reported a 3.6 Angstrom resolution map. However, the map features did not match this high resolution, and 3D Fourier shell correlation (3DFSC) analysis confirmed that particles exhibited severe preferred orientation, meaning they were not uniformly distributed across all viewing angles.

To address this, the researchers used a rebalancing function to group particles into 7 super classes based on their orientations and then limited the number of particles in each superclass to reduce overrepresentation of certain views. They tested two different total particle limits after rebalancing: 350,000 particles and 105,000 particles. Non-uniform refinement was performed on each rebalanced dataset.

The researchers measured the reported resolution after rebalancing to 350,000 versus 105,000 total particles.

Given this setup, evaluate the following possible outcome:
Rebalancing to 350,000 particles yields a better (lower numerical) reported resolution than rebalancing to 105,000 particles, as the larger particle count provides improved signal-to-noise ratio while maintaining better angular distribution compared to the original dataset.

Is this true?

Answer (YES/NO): YES